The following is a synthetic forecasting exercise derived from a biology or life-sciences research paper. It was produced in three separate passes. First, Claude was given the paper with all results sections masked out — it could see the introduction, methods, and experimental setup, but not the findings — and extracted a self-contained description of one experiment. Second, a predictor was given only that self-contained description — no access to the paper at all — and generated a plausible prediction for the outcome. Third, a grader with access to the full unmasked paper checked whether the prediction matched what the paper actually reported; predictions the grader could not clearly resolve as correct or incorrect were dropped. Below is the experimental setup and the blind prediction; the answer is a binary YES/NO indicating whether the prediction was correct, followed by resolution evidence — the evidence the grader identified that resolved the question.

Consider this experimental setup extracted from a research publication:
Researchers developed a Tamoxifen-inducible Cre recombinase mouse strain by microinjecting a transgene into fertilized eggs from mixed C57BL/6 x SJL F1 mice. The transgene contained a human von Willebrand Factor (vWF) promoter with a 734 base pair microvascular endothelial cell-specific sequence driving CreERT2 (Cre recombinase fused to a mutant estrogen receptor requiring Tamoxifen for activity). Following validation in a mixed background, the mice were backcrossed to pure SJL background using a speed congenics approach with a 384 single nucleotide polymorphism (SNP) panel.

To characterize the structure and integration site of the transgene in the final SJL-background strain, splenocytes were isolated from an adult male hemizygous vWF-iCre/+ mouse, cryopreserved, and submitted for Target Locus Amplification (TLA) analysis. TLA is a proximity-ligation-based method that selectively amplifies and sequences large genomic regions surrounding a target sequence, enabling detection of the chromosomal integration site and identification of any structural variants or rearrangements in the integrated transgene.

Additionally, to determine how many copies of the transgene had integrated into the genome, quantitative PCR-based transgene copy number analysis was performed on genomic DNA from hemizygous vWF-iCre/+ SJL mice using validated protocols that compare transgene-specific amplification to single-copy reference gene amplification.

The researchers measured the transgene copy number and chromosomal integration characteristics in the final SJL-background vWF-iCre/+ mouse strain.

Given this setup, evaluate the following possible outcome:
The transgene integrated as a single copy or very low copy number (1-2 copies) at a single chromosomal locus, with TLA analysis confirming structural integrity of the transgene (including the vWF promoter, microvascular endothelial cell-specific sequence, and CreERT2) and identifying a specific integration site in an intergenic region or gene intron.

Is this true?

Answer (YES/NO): NO